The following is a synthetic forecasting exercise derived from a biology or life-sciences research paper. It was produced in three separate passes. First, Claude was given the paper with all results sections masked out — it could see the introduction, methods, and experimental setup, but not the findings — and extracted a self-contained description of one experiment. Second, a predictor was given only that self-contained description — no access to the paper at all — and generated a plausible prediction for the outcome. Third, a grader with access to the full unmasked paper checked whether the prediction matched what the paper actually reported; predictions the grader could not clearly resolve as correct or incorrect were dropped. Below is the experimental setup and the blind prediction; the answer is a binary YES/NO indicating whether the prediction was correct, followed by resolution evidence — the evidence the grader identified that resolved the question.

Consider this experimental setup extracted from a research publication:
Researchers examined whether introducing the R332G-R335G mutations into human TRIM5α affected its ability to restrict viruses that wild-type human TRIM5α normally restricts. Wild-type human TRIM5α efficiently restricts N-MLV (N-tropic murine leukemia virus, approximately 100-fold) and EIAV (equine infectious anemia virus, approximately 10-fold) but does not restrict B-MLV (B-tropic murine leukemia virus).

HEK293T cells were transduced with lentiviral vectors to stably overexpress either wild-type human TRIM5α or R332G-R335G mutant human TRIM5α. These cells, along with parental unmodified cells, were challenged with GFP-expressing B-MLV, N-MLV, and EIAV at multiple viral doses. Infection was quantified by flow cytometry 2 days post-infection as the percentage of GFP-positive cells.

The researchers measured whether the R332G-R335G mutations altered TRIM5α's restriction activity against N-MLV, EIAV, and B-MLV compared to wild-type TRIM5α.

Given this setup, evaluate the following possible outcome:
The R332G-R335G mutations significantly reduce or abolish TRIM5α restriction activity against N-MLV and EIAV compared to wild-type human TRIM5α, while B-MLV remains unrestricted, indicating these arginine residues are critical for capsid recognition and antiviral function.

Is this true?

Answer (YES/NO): NO